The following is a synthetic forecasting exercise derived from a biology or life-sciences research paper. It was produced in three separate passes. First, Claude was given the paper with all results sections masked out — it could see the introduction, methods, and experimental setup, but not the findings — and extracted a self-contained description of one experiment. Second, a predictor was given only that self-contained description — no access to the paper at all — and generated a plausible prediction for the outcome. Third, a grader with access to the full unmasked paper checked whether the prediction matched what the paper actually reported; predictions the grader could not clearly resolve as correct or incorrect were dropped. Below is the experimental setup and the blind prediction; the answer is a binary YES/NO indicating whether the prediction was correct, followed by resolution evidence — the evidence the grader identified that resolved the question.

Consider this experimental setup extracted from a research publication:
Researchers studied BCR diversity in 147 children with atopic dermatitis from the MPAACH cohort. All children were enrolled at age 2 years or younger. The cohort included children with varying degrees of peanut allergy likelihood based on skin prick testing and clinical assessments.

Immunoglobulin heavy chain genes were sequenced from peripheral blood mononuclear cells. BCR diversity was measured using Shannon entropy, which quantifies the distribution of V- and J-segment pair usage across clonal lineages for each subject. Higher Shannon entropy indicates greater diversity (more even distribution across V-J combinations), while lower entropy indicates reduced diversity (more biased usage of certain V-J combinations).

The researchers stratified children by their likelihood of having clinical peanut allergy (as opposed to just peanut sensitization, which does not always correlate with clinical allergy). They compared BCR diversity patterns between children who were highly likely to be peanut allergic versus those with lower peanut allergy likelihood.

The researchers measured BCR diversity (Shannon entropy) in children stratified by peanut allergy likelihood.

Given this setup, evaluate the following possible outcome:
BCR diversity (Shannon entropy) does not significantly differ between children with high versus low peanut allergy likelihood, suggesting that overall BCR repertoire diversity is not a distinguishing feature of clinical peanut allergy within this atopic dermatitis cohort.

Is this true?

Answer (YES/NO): NO